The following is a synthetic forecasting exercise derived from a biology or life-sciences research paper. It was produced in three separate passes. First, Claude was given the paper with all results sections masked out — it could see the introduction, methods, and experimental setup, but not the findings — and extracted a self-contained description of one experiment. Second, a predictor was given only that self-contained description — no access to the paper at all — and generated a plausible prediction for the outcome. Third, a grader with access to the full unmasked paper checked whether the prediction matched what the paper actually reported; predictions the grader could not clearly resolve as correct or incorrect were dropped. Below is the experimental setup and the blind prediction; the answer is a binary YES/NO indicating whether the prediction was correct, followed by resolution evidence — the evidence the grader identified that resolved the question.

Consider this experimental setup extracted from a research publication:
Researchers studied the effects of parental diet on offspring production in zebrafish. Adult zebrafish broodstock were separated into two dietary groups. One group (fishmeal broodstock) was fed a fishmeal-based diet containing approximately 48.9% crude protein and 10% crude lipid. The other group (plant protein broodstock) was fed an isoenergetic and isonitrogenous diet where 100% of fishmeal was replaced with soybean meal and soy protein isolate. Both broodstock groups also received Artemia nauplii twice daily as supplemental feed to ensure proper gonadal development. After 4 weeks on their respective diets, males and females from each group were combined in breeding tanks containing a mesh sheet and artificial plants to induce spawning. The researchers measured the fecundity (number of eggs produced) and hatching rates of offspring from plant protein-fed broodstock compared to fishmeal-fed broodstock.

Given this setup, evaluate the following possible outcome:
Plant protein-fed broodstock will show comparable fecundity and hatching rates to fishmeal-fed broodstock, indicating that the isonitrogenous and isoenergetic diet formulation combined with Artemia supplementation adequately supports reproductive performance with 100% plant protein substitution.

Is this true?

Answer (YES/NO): NO